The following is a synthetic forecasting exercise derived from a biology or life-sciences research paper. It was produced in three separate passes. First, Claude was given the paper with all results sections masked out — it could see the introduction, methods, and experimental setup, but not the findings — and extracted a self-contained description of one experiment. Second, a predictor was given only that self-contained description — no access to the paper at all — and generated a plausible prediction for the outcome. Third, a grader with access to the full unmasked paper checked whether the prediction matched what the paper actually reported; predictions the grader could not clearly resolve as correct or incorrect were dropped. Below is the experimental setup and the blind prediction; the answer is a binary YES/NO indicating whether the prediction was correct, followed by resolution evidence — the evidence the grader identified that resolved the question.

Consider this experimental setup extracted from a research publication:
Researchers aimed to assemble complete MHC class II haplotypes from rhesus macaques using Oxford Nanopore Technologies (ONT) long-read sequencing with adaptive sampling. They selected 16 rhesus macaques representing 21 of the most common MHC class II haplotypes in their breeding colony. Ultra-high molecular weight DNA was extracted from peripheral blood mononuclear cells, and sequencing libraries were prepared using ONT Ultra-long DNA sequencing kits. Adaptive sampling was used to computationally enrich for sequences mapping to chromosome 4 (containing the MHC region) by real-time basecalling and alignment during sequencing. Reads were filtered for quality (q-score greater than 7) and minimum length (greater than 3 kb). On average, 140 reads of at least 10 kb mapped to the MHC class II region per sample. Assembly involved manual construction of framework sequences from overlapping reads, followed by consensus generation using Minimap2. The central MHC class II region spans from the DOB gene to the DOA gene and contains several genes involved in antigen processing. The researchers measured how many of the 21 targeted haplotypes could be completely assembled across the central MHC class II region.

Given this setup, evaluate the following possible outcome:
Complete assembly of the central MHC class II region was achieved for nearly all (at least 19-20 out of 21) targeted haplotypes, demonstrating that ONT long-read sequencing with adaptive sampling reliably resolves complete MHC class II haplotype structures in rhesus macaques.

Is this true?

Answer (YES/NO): NO